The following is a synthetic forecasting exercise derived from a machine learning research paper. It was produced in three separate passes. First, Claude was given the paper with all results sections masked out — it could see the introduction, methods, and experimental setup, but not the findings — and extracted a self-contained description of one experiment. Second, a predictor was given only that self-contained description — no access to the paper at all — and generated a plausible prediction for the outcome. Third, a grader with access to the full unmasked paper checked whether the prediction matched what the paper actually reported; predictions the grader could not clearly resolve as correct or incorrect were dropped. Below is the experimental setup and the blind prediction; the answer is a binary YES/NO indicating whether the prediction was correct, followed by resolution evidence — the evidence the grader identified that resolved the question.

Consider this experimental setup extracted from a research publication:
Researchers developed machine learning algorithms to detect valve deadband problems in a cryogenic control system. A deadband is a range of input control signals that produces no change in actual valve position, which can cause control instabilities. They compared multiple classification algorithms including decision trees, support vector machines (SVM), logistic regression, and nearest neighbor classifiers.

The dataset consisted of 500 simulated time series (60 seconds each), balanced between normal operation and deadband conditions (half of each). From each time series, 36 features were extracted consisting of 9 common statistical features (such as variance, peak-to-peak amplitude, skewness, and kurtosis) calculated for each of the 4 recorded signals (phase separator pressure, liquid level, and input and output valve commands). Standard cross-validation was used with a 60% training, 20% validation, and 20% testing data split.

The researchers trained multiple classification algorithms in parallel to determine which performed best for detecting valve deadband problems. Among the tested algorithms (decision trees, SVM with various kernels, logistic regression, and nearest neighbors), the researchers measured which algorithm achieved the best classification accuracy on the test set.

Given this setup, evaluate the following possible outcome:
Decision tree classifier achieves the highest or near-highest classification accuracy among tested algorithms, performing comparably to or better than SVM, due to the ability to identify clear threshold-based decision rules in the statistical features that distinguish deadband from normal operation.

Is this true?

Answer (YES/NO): NO